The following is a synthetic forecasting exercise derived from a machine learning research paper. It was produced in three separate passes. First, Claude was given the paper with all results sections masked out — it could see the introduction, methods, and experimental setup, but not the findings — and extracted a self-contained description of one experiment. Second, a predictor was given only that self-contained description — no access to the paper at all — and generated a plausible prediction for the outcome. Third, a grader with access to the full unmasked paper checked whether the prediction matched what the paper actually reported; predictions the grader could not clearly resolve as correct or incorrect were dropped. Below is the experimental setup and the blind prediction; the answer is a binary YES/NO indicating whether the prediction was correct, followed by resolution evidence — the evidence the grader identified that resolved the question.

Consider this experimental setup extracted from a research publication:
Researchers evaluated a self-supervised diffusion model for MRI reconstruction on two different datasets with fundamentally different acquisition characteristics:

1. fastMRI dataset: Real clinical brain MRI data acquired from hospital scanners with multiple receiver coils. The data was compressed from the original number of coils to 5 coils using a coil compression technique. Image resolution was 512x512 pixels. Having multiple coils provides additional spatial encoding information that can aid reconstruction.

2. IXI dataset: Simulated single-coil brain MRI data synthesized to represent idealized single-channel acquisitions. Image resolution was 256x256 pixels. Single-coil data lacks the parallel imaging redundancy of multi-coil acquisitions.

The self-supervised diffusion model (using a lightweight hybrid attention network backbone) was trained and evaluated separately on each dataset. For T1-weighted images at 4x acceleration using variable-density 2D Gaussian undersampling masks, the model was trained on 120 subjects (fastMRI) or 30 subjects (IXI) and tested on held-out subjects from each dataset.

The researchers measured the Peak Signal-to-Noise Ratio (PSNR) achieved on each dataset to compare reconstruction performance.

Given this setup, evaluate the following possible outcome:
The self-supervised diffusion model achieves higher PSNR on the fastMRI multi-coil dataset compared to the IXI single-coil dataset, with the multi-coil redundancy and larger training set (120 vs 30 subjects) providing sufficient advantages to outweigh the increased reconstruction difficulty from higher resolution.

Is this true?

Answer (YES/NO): NO